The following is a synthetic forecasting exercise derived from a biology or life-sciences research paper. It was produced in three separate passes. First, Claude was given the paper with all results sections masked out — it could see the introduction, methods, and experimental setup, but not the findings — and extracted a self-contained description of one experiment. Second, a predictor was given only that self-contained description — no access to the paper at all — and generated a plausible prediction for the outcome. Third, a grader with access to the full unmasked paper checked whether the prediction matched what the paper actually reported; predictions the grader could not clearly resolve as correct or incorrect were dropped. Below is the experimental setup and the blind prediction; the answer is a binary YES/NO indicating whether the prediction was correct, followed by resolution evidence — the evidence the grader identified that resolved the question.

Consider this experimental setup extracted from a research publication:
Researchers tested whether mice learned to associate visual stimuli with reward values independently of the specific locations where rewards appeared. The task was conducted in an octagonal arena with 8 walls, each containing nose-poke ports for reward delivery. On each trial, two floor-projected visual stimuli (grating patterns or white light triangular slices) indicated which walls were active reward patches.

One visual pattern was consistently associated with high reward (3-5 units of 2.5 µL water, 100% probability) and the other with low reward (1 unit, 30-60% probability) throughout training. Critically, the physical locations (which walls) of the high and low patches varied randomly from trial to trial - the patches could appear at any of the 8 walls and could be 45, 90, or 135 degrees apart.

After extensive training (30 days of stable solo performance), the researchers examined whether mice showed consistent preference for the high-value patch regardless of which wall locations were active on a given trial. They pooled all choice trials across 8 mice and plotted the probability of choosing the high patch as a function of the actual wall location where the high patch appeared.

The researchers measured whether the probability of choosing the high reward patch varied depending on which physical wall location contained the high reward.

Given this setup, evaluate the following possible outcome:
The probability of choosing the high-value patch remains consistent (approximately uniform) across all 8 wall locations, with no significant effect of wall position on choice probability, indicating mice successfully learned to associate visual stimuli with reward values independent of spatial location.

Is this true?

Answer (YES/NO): YES